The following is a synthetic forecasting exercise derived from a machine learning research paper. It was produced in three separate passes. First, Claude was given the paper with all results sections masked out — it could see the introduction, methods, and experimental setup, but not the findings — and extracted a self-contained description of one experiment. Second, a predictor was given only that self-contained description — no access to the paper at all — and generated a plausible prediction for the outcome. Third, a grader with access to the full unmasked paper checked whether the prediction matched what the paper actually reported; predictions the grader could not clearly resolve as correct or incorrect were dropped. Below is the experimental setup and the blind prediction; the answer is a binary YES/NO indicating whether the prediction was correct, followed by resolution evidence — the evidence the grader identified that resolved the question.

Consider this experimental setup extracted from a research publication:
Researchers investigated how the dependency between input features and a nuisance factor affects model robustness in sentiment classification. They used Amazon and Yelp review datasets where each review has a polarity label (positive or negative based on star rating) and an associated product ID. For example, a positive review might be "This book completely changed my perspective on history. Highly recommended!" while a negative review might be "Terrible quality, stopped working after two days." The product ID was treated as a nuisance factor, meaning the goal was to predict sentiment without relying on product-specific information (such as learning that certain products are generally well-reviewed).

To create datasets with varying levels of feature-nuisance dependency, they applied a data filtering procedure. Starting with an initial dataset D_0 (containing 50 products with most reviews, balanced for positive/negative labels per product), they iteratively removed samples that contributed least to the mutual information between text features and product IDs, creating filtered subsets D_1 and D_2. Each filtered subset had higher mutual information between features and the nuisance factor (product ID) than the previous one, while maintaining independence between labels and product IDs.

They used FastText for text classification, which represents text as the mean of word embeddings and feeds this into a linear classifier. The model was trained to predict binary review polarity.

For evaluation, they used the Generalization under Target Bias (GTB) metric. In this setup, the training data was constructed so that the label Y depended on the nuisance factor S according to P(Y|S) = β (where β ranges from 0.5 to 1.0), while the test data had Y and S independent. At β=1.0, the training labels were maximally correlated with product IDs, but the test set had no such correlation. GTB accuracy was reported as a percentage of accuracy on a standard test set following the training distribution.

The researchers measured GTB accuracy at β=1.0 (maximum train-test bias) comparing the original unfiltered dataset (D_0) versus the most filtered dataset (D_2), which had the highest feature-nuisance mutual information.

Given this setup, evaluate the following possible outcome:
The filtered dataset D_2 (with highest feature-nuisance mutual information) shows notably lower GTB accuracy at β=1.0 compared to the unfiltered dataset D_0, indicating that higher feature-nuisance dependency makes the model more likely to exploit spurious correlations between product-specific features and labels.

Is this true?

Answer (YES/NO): YES